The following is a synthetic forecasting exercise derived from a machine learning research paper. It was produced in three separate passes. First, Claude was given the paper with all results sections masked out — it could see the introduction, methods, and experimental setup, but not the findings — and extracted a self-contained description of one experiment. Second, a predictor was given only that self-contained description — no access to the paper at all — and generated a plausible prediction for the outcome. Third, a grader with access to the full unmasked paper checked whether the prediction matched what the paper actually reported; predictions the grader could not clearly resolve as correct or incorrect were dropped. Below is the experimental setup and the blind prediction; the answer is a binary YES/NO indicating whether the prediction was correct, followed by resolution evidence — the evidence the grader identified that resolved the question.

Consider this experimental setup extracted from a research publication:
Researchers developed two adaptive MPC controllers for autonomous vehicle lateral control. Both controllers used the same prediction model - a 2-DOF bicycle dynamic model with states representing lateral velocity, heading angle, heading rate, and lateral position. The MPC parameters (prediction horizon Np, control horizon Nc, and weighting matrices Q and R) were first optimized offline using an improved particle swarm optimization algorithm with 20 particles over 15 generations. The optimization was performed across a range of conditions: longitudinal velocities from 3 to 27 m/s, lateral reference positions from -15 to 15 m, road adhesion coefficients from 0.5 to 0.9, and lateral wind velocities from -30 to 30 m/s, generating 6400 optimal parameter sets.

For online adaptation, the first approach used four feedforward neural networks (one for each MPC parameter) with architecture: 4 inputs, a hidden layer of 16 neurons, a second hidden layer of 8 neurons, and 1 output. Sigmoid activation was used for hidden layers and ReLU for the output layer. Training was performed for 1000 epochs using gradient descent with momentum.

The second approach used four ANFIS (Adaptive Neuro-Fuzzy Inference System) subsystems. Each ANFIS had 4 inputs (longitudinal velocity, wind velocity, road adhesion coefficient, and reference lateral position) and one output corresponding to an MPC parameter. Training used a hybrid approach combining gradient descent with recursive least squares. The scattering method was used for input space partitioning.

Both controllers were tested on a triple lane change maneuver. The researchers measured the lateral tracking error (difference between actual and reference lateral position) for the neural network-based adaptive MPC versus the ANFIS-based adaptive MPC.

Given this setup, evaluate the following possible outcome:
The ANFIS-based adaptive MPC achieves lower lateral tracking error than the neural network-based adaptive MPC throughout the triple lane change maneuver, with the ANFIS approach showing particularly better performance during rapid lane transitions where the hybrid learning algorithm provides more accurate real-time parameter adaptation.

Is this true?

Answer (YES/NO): NO